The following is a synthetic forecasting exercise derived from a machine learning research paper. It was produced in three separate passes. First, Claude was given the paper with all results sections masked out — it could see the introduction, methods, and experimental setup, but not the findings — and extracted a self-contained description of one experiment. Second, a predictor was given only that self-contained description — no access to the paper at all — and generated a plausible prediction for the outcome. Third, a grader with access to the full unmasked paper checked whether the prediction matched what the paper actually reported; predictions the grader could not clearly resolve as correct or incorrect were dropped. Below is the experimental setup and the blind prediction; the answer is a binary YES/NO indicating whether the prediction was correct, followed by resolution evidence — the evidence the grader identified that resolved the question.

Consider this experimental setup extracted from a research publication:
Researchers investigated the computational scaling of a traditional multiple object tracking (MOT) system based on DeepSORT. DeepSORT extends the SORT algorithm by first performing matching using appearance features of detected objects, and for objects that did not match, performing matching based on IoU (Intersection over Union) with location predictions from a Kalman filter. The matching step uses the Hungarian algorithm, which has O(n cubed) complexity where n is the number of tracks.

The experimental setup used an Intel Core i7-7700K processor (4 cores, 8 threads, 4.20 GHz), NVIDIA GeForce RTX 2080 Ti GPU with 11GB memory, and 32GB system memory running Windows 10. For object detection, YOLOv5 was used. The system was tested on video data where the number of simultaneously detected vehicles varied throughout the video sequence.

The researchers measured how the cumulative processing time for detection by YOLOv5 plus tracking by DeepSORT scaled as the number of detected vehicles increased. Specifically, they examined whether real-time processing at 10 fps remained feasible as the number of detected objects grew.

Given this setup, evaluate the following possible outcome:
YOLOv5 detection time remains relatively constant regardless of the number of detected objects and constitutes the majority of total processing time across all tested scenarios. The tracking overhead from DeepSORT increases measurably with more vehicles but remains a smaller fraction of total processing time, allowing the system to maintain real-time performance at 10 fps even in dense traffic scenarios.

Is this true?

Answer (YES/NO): NO